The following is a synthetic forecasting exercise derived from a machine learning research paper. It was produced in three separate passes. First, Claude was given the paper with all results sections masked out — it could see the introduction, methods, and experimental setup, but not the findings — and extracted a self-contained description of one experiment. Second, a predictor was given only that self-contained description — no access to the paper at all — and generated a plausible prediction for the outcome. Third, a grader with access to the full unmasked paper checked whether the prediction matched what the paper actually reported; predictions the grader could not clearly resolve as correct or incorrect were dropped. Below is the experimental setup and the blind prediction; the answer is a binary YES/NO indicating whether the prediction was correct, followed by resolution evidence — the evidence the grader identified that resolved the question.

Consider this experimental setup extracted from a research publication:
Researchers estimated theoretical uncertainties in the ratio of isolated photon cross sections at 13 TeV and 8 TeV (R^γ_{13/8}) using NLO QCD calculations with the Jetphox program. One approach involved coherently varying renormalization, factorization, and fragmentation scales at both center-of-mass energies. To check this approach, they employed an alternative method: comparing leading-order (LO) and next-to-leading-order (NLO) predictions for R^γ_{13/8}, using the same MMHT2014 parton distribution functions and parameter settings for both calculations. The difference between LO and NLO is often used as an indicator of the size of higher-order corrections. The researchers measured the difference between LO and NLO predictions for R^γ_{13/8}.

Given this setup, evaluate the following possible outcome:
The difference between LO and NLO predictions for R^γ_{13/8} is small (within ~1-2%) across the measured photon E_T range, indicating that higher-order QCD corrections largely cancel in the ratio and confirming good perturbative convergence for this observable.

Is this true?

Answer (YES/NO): NO